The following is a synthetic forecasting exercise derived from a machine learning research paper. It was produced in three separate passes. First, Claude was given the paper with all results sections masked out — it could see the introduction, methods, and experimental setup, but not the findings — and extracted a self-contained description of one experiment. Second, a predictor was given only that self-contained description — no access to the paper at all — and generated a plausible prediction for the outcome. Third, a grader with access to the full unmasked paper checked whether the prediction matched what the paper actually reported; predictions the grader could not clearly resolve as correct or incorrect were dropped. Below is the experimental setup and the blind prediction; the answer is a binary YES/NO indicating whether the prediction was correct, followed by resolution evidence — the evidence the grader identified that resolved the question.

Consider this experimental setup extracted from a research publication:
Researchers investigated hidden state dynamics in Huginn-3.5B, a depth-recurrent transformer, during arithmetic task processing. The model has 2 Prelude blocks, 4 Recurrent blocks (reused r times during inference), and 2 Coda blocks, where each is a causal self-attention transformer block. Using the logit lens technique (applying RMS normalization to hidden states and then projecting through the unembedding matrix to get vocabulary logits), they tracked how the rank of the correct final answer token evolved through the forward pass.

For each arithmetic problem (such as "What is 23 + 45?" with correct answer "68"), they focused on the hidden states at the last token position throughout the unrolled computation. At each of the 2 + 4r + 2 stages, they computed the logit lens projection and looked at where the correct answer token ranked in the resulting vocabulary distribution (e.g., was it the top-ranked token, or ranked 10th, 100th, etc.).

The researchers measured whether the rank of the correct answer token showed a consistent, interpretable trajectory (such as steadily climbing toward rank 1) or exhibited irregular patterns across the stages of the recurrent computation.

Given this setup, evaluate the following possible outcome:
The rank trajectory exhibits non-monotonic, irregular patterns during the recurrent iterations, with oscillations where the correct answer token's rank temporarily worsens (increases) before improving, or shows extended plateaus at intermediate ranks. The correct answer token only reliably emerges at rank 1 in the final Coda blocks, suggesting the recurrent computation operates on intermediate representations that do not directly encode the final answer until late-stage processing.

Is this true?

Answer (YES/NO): NO